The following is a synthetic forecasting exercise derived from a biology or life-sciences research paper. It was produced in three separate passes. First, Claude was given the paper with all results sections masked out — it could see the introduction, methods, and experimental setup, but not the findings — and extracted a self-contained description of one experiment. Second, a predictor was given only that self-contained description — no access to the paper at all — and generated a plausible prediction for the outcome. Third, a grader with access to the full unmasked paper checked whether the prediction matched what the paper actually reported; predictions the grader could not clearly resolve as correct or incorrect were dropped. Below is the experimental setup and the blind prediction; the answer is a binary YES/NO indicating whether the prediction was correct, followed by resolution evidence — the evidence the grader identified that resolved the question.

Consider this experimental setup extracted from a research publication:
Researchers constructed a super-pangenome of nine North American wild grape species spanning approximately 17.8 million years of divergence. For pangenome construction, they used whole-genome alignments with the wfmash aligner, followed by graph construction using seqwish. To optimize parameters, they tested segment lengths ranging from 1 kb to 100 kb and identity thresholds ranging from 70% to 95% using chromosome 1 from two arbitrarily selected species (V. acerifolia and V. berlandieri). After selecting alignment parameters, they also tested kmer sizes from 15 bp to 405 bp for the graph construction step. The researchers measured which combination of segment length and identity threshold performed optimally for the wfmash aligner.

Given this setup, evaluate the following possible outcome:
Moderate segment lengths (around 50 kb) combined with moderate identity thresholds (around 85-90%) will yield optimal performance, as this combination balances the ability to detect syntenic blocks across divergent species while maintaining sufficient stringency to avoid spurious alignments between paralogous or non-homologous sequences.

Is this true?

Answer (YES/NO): NO